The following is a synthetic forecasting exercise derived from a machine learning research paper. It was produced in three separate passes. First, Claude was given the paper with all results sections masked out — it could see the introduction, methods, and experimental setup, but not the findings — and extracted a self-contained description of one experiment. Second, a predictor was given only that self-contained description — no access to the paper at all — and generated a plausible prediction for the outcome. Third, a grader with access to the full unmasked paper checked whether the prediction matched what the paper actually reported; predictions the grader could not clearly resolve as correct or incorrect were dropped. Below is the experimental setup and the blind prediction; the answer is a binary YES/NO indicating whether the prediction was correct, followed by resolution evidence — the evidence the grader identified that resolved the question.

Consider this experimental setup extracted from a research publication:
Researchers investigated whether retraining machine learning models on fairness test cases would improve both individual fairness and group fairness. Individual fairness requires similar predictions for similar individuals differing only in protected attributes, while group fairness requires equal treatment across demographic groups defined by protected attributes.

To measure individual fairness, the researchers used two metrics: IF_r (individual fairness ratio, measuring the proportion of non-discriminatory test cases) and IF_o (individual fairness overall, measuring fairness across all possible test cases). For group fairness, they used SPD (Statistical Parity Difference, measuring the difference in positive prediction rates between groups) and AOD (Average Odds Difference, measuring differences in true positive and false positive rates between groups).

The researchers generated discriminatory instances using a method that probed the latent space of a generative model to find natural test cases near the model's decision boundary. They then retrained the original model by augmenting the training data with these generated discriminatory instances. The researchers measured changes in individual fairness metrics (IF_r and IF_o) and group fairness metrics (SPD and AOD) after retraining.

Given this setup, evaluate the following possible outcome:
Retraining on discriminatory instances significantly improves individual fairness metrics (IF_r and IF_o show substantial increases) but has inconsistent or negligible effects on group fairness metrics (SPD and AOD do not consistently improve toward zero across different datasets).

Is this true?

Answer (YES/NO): NO